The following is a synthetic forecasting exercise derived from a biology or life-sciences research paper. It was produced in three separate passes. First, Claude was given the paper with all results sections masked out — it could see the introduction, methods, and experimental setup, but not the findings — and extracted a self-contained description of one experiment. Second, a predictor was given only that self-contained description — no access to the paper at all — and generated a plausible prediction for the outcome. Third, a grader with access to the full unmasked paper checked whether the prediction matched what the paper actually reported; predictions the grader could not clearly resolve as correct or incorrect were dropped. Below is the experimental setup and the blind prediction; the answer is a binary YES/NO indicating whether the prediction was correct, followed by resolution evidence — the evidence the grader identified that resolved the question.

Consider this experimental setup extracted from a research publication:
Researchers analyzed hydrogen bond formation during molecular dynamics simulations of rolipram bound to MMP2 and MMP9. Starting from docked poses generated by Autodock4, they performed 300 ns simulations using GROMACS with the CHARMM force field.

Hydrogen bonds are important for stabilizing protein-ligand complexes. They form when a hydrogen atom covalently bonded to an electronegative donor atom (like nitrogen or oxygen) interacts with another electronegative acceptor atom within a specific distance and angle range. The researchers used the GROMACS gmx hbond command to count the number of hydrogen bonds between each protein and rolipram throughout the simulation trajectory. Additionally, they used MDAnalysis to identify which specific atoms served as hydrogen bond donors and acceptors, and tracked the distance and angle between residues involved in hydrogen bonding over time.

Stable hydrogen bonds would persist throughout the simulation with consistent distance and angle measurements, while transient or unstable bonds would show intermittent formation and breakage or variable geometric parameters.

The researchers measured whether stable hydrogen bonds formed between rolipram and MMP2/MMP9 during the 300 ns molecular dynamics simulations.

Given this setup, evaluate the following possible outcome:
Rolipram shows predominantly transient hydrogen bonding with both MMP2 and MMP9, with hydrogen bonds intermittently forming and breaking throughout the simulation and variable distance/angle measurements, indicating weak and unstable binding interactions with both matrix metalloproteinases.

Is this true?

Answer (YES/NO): NO